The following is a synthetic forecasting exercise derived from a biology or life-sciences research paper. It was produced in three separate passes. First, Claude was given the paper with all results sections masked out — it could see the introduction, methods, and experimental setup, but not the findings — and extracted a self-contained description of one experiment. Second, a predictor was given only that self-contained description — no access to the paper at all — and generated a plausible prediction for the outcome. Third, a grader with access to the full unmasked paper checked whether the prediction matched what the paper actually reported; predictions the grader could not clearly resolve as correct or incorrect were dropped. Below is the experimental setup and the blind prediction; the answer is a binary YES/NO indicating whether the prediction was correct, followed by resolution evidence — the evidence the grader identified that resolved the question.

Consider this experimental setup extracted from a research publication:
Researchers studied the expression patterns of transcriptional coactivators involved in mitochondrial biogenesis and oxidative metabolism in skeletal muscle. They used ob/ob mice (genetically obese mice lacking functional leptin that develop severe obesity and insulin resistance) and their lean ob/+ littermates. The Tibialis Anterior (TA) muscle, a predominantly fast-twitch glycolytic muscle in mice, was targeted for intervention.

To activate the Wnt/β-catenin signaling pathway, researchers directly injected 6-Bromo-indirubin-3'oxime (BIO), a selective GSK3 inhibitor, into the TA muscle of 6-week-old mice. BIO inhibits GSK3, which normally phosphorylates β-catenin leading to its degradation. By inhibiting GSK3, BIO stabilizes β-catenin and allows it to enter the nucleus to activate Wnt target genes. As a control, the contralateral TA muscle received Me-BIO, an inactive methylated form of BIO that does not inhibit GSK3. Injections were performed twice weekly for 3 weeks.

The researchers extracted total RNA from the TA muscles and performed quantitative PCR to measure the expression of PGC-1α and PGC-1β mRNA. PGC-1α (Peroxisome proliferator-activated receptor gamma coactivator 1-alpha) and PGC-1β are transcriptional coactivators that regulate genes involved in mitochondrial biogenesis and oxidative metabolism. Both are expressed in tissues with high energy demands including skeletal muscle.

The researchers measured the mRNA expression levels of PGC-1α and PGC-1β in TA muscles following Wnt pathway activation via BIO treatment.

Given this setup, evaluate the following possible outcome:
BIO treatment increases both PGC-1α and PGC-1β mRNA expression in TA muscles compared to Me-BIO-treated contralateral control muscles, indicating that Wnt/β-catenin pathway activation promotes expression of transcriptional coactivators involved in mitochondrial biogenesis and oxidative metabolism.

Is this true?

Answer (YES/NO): NO